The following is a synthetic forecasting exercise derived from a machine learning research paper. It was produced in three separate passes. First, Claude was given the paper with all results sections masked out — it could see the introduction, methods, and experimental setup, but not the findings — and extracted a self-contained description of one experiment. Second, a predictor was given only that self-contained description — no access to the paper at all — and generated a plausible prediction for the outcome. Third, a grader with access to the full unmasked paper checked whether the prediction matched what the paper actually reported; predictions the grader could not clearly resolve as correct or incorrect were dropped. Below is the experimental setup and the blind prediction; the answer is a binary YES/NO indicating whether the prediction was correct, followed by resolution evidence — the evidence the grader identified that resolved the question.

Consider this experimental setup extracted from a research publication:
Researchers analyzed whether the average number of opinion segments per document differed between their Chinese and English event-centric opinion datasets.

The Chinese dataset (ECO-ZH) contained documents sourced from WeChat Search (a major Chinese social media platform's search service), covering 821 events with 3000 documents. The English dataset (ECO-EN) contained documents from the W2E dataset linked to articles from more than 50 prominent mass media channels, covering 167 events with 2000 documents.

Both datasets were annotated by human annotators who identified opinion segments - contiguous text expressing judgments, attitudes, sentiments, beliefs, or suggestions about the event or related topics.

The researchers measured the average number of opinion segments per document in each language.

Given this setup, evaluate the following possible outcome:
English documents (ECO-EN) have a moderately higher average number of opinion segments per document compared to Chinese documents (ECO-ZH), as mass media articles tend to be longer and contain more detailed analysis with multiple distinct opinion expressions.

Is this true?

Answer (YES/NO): YES